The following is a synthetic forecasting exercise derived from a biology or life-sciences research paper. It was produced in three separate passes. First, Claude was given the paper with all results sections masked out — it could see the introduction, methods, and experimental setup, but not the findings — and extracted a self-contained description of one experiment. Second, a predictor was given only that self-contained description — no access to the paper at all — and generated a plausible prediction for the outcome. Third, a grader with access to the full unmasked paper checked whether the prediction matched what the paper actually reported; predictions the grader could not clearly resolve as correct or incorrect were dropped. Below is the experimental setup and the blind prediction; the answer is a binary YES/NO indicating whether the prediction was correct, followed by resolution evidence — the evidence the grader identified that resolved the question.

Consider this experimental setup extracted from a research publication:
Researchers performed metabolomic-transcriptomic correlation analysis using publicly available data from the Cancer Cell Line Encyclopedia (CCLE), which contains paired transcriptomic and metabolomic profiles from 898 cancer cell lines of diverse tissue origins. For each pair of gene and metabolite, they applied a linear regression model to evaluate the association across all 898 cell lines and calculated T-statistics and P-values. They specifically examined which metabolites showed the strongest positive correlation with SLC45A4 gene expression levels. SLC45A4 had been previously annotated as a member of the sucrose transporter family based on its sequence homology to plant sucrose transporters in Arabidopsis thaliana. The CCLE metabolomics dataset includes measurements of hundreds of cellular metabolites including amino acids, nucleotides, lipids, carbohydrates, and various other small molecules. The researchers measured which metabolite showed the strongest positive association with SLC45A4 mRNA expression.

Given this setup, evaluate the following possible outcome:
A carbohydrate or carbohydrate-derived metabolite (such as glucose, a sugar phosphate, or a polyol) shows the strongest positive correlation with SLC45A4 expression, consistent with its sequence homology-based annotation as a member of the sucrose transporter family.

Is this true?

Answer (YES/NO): NO